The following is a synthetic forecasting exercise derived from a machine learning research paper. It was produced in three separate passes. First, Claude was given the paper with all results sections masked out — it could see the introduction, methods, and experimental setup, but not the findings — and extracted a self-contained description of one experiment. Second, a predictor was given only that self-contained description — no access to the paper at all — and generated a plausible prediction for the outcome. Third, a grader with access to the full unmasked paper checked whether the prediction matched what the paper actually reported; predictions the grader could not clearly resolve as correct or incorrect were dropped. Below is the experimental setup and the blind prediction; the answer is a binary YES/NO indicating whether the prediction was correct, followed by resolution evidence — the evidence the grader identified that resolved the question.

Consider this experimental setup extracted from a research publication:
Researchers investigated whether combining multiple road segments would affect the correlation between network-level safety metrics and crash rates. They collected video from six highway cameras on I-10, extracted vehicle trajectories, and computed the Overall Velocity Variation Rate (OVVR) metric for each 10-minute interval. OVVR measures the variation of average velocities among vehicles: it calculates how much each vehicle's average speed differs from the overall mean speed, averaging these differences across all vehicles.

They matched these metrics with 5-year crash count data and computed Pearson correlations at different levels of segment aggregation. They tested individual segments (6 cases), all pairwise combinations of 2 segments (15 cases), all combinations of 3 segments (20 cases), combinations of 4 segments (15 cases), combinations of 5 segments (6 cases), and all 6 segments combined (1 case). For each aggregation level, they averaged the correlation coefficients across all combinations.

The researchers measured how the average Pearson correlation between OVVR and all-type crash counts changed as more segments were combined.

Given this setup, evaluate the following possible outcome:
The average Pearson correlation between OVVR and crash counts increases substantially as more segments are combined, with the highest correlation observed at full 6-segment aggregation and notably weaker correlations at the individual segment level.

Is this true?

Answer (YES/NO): NO